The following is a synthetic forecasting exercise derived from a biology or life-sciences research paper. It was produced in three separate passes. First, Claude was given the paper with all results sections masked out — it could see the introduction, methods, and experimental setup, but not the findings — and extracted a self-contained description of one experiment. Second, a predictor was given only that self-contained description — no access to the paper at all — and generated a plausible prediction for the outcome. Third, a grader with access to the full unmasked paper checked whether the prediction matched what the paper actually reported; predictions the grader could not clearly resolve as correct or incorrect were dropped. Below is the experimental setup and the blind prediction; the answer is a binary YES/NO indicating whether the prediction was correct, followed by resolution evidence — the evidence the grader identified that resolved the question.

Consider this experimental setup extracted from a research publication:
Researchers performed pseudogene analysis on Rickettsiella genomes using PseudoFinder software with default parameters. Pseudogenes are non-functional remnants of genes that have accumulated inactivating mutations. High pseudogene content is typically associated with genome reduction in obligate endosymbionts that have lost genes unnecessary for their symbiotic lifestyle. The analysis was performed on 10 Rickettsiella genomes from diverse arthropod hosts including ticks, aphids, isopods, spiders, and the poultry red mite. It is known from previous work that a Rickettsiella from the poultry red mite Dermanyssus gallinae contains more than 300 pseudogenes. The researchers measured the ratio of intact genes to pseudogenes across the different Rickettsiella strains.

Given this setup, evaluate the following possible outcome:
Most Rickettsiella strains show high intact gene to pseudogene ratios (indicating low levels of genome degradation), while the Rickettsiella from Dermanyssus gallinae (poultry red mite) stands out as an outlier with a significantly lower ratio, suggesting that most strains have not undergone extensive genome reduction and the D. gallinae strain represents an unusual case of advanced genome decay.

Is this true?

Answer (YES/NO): NO